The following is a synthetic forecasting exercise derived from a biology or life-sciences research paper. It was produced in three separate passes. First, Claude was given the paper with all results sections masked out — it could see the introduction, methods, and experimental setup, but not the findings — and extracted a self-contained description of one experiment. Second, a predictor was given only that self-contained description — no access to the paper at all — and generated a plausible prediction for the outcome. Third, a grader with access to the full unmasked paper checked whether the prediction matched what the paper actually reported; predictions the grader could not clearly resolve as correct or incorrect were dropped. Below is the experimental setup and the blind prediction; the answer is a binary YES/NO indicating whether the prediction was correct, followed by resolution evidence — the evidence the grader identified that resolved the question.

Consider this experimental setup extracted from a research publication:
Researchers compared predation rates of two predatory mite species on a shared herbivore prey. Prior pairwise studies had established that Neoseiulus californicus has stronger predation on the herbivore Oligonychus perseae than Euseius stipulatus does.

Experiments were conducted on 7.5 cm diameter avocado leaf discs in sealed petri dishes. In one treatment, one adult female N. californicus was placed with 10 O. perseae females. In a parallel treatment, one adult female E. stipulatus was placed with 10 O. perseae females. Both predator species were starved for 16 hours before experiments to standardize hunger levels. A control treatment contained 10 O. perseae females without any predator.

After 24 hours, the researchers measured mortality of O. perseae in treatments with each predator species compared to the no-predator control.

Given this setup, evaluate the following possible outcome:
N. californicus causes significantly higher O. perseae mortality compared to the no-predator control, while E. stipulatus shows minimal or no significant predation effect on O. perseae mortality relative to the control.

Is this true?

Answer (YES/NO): NO